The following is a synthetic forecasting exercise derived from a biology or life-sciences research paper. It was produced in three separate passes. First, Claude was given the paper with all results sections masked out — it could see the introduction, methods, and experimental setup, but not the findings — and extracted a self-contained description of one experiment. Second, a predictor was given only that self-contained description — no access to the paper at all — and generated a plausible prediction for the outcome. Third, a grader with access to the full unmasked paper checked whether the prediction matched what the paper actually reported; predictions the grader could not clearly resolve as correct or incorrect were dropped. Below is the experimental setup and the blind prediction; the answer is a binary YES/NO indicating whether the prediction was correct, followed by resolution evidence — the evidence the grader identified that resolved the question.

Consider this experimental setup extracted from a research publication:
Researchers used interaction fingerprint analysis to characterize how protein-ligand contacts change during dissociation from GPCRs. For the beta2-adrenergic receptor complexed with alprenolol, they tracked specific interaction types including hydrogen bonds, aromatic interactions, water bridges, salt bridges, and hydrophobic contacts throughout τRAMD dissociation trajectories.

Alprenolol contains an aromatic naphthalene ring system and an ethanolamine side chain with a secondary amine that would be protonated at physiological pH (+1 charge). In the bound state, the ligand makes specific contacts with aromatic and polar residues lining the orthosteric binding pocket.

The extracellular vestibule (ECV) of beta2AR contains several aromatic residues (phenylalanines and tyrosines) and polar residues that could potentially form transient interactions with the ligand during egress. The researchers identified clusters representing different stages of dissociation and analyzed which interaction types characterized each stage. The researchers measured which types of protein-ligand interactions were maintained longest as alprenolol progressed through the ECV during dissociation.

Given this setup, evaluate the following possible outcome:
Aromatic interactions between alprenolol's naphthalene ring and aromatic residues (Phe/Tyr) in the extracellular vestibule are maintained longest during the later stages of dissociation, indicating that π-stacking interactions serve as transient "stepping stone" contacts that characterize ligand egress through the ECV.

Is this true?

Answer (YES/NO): YES